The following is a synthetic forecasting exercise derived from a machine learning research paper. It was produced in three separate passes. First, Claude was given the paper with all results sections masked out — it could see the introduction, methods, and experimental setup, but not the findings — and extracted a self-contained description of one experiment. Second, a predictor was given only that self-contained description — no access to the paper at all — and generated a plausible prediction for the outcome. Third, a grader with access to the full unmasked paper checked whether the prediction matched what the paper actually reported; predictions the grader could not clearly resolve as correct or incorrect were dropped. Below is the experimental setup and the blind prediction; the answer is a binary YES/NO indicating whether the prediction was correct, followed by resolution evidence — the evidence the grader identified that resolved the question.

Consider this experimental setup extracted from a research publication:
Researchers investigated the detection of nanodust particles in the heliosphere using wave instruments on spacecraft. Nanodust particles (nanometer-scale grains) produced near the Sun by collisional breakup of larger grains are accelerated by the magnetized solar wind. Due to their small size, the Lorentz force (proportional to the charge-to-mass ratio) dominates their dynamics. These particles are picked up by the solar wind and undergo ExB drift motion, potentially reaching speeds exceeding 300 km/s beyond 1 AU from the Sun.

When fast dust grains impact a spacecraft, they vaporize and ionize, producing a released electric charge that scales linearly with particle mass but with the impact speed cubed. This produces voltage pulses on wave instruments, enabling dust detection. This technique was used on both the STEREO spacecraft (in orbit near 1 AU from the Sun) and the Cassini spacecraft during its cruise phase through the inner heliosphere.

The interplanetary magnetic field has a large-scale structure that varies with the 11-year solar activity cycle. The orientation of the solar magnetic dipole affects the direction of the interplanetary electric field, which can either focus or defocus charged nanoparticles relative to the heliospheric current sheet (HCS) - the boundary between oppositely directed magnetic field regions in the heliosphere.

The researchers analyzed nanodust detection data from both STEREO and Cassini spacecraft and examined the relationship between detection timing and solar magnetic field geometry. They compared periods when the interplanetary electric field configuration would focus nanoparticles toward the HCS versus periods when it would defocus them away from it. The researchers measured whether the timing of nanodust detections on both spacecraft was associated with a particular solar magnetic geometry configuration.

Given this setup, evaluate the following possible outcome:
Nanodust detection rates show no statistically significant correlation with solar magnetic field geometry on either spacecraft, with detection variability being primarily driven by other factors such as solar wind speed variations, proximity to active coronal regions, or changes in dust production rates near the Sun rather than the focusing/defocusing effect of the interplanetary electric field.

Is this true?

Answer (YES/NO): NO